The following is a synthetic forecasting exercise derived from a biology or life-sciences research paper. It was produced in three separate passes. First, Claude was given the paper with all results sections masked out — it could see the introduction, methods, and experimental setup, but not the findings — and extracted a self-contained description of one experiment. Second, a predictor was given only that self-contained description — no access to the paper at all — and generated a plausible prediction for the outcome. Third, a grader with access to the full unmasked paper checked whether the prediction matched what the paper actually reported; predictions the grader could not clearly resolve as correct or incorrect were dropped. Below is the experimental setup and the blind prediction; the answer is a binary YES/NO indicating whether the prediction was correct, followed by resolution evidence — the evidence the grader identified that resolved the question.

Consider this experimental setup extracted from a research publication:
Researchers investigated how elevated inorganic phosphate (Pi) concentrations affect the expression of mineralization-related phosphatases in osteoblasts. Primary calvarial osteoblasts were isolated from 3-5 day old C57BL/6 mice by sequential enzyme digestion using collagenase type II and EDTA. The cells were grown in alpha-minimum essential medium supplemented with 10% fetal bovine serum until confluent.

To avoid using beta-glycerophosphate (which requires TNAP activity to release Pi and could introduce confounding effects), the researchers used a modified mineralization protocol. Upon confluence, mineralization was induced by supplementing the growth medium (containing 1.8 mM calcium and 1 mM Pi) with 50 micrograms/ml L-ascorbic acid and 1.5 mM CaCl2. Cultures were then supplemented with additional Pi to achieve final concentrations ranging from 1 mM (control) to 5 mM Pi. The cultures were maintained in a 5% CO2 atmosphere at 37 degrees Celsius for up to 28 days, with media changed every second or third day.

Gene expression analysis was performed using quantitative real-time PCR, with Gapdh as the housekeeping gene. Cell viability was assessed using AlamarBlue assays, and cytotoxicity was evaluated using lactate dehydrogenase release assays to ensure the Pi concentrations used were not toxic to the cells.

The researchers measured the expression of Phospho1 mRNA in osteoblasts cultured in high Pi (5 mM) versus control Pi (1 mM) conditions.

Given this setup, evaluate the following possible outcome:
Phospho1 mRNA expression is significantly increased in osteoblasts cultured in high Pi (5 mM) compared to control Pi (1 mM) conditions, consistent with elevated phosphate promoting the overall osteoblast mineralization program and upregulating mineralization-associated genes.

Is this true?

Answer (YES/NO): NO